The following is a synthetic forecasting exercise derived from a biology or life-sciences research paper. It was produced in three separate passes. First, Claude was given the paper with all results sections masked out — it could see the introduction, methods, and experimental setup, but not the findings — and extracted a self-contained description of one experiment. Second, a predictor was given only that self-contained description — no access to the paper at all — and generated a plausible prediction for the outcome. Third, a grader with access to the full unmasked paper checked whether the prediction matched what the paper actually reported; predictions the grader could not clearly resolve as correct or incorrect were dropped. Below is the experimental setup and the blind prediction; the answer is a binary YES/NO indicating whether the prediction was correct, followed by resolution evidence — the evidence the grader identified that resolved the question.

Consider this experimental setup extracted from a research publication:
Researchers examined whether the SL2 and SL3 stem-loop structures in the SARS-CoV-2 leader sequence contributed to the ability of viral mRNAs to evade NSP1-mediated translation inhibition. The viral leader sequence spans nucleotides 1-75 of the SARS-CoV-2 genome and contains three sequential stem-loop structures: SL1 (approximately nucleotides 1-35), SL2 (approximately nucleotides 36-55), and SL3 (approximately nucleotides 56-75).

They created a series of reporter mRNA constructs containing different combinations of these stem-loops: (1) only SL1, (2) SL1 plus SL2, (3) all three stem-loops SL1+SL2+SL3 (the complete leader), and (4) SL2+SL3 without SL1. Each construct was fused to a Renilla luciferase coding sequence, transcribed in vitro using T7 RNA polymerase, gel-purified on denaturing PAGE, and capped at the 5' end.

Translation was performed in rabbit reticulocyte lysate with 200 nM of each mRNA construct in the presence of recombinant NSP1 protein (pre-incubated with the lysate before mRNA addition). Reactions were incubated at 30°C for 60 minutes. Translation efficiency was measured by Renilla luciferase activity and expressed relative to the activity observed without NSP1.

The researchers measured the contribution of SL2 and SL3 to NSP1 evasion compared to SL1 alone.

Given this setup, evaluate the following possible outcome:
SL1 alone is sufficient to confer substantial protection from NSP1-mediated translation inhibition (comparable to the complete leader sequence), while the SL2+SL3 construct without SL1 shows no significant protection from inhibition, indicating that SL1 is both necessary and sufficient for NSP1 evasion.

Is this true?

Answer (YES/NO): YES